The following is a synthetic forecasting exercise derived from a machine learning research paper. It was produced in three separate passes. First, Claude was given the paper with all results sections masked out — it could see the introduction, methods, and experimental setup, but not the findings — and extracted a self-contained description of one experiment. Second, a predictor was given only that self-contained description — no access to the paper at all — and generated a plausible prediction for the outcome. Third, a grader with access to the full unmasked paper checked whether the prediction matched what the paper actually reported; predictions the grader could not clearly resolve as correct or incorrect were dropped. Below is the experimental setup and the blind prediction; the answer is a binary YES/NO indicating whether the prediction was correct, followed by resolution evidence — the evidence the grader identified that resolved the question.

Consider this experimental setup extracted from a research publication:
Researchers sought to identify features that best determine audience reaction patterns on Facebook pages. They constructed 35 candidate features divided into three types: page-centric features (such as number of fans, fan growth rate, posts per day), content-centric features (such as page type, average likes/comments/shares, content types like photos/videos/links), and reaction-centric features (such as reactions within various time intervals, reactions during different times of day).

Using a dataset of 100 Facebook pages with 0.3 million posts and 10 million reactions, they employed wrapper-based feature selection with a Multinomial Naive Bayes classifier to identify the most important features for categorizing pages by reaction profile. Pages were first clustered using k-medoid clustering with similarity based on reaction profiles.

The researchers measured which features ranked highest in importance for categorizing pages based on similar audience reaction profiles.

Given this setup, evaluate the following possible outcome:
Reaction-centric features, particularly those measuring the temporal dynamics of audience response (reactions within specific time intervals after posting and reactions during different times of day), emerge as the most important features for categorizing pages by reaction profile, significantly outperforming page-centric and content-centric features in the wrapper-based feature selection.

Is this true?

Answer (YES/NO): NO